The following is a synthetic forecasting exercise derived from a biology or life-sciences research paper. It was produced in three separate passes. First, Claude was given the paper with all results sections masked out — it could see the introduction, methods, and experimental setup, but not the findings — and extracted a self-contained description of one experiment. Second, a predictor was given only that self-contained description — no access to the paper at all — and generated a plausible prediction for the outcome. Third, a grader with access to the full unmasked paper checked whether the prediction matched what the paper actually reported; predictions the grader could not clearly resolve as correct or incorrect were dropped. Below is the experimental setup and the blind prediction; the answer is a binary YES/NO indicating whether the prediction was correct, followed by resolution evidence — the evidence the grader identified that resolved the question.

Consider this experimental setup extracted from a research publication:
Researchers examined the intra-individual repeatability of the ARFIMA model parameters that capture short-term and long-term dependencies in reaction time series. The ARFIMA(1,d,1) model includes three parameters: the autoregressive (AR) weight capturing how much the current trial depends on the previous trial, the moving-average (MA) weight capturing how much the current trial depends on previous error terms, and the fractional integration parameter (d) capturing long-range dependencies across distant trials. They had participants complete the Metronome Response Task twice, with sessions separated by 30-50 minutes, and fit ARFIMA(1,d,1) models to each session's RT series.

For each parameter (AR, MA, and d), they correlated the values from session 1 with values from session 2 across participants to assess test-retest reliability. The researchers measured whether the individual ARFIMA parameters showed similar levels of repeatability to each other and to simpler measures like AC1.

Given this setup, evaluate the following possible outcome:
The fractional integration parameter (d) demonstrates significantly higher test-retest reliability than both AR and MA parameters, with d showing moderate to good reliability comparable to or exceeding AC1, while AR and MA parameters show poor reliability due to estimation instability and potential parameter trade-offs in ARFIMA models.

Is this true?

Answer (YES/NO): NO